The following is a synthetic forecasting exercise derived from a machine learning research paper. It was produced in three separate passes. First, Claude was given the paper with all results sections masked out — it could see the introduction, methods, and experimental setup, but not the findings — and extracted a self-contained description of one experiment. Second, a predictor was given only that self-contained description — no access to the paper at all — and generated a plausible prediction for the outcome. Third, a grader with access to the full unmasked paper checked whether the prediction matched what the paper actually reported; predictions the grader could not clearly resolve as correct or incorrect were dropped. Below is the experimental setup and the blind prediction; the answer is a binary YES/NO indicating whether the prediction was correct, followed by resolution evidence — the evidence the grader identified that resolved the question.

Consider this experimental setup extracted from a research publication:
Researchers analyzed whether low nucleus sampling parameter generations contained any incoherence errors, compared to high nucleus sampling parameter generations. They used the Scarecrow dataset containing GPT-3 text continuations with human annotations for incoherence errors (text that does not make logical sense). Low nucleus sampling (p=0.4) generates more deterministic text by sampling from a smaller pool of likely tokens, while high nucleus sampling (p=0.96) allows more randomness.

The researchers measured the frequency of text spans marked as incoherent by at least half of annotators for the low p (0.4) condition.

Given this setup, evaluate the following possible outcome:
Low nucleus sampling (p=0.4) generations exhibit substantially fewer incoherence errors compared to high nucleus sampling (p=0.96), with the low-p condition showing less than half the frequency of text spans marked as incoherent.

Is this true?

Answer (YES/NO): YES